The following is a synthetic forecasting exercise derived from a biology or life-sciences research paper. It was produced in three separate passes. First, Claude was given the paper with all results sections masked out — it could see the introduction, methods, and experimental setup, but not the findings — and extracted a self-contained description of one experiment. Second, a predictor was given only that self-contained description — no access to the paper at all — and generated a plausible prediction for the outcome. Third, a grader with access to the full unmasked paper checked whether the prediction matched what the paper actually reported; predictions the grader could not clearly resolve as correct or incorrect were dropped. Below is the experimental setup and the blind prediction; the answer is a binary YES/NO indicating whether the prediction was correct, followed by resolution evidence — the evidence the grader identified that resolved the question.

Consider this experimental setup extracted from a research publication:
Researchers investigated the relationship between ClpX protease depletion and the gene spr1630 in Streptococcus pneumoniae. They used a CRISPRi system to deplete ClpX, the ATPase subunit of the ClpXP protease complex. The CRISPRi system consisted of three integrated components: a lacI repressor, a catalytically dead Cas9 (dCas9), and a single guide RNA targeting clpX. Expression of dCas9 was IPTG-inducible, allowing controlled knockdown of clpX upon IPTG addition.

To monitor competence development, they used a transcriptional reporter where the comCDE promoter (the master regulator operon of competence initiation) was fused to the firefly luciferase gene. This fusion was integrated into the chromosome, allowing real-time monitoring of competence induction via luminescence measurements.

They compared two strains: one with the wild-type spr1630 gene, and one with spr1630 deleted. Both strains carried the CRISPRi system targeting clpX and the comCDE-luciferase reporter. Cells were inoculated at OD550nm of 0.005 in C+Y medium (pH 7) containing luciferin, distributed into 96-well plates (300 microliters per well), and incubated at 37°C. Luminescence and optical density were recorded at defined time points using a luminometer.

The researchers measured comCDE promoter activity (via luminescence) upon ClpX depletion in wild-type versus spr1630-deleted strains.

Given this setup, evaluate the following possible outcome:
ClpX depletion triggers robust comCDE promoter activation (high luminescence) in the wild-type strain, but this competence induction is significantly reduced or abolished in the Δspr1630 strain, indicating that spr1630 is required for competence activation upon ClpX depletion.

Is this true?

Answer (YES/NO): YES